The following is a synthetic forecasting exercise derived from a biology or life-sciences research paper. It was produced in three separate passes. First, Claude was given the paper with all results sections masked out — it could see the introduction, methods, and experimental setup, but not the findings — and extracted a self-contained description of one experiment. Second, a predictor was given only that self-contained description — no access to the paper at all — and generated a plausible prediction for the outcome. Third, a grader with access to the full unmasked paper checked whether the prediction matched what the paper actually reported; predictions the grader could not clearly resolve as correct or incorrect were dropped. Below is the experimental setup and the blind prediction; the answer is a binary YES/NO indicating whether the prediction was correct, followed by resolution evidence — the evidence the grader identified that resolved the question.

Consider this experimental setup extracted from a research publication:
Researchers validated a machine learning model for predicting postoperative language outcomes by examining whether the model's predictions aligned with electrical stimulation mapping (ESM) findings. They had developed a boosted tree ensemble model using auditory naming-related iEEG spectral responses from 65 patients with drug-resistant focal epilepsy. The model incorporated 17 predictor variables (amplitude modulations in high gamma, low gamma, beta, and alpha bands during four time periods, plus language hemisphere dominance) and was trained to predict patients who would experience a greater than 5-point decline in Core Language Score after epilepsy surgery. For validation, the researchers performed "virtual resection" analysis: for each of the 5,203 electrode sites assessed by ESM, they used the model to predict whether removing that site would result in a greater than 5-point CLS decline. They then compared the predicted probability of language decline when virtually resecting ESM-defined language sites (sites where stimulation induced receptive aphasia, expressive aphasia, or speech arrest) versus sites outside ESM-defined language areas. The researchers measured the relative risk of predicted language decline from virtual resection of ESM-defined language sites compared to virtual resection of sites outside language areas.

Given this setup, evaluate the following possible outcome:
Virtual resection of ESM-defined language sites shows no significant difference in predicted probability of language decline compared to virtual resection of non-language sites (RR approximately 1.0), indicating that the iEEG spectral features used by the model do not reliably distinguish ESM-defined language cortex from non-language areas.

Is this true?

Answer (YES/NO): NO